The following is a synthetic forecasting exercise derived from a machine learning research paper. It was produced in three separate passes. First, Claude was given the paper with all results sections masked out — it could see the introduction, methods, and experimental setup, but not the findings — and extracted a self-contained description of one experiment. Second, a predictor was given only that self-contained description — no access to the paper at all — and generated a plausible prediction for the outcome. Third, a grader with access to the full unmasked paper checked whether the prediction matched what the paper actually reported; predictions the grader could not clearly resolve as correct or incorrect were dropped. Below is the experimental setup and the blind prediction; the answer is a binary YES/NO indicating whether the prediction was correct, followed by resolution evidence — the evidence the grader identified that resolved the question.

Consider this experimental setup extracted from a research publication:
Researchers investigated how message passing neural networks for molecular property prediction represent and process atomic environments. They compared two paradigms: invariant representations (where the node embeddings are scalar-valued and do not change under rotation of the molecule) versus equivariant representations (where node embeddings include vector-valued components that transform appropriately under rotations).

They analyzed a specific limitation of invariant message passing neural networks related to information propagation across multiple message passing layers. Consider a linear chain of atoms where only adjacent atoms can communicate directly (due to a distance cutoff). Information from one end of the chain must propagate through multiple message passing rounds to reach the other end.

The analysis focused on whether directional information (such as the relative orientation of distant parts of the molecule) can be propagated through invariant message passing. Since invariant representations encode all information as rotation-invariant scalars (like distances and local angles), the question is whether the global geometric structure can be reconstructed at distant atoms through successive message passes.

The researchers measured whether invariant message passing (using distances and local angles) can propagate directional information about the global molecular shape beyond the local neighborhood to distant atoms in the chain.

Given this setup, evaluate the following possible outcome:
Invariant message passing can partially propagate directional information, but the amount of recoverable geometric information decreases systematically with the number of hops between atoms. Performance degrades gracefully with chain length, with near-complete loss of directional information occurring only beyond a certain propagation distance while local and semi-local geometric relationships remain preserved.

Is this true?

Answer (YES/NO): NO